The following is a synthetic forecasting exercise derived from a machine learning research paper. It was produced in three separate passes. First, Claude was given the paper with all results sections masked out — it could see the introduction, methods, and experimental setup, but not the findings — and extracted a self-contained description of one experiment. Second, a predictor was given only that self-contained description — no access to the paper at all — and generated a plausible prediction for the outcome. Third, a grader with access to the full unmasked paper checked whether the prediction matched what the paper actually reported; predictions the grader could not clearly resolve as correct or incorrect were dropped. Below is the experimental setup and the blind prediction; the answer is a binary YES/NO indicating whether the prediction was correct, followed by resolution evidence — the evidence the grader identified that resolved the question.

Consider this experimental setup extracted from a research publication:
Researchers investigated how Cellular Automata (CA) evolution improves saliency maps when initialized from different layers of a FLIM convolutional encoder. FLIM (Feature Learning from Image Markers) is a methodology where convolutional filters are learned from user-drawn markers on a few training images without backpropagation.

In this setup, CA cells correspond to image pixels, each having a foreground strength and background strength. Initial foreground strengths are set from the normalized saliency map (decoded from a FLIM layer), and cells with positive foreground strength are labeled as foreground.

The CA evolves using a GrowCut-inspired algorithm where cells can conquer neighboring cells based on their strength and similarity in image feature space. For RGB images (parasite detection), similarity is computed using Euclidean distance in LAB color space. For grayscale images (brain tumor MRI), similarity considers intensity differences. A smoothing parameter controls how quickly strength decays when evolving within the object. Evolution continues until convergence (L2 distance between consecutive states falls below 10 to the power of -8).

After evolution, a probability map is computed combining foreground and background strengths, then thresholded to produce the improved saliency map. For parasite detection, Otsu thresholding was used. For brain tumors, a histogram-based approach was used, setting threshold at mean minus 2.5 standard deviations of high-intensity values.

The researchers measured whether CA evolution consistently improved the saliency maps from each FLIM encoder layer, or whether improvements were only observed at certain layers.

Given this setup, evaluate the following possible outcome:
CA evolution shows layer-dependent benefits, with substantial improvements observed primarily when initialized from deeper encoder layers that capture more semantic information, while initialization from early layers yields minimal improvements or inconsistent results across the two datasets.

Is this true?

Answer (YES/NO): NO